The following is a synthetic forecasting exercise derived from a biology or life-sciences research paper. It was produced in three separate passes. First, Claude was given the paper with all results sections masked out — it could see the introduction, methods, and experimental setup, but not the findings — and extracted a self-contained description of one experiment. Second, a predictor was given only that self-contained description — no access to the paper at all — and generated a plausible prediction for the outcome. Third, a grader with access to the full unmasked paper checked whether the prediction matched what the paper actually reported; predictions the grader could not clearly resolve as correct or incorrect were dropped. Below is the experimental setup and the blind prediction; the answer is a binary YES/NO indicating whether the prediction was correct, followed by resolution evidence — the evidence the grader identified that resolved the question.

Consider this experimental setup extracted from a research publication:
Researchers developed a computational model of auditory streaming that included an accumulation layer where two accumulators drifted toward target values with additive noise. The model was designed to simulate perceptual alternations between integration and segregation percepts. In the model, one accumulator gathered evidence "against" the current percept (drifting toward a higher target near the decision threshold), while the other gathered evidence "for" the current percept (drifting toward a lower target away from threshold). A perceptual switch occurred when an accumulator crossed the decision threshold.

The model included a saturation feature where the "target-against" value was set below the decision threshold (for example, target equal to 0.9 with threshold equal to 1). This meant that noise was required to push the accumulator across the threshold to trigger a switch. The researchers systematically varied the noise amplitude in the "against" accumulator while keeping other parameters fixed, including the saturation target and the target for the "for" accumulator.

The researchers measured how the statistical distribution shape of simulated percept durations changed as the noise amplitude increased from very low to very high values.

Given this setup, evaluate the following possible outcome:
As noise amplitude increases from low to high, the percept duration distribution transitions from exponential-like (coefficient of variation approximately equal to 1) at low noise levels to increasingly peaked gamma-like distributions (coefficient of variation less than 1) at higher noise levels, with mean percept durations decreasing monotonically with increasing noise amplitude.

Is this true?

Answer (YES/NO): NO